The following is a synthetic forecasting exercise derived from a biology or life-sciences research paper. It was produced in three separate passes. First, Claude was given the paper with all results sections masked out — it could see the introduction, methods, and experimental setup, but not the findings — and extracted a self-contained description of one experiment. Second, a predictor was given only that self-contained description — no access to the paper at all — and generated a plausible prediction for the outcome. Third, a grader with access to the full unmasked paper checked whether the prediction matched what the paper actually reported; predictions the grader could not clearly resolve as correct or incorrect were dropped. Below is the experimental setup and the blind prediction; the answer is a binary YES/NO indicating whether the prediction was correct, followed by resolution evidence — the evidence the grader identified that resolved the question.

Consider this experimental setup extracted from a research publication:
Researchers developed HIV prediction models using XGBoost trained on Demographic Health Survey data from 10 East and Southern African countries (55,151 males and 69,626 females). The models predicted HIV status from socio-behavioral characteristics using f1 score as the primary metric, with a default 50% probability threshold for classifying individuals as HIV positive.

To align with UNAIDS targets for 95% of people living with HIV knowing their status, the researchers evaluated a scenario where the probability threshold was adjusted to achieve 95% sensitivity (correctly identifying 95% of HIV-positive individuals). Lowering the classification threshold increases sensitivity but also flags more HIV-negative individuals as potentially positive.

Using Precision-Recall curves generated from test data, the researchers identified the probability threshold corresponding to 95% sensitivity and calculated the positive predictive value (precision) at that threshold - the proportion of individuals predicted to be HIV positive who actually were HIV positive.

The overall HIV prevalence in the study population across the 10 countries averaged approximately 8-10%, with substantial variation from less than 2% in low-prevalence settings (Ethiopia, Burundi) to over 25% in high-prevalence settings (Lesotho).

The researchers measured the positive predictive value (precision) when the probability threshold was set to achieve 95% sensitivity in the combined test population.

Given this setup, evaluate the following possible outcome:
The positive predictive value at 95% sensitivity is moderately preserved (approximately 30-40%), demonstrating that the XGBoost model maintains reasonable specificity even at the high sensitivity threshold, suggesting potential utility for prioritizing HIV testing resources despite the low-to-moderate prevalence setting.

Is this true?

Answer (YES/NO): NO